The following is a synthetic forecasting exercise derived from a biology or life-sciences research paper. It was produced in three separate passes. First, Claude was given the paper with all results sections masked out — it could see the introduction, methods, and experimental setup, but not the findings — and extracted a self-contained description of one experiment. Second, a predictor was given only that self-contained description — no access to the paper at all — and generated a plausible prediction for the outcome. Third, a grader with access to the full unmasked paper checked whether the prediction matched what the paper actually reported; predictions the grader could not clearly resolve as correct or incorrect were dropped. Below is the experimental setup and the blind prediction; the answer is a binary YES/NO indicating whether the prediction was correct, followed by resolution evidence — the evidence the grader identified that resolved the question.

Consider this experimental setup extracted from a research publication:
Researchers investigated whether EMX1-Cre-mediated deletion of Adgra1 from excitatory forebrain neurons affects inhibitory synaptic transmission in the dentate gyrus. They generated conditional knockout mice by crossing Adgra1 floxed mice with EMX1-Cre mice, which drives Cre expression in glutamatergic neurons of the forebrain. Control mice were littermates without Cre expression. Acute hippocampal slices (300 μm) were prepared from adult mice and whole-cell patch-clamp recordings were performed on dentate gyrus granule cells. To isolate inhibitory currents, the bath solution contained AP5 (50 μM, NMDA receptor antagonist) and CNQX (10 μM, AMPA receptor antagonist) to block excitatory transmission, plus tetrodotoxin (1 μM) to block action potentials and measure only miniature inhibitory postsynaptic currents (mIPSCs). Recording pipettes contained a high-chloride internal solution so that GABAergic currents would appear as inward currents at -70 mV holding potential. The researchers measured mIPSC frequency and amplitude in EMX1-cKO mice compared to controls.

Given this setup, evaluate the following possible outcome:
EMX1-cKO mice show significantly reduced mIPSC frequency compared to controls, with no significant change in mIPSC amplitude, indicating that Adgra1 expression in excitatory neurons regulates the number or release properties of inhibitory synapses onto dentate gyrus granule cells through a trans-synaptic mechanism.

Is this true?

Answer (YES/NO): NO